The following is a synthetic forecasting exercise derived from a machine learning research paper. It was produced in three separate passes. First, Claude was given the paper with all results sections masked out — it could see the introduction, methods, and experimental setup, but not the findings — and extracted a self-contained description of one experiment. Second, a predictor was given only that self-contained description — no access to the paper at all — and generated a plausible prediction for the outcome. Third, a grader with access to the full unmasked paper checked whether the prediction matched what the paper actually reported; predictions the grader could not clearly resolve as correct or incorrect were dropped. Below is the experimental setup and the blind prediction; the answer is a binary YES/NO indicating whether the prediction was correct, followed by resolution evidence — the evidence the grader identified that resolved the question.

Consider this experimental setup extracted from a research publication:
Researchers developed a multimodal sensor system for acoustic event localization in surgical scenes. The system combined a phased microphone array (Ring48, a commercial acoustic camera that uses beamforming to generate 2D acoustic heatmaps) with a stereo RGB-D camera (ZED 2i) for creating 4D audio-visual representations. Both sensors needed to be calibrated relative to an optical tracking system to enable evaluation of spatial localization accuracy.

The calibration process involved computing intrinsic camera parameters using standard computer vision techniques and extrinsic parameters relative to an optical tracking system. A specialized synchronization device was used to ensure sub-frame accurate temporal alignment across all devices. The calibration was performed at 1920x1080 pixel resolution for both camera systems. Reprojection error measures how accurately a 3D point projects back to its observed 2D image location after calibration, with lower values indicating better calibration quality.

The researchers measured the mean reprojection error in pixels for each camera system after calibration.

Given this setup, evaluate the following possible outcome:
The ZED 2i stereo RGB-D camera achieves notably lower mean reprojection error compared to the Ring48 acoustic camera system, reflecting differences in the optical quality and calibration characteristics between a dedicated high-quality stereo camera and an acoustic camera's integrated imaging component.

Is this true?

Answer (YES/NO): YES